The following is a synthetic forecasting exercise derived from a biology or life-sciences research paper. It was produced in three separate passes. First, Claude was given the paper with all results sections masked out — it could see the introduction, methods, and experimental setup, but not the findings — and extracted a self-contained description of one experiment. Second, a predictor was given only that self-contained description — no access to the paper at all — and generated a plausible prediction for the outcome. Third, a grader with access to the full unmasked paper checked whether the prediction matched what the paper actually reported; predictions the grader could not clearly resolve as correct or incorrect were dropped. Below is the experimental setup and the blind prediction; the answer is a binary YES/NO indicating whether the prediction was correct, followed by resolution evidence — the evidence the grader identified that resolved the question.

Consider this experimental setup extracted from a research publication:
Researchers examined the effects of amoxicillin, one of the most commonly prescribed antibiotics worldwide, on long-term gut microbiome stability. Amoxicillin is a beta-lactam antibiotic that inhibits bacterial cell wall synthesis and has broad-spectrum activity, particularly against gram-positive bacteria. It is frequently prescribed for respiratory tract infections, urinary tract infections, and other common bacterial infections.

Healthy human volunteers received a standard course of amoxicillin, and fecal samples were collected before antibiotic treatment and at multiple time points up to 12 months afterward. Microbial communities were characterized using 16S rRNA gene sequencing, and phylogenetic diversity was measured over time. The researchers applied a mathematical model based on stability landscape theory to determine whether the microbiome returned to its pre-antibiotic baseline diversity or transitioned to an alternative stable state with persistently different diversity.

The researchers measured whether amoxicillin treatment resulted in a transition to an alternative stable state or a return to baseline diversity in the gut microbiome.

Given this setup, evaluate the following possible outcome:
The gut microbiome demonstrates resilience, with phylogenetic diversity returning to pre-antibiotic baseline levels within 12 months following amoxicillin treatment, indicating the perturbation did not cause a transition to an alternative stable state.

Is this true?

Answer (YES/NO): YES